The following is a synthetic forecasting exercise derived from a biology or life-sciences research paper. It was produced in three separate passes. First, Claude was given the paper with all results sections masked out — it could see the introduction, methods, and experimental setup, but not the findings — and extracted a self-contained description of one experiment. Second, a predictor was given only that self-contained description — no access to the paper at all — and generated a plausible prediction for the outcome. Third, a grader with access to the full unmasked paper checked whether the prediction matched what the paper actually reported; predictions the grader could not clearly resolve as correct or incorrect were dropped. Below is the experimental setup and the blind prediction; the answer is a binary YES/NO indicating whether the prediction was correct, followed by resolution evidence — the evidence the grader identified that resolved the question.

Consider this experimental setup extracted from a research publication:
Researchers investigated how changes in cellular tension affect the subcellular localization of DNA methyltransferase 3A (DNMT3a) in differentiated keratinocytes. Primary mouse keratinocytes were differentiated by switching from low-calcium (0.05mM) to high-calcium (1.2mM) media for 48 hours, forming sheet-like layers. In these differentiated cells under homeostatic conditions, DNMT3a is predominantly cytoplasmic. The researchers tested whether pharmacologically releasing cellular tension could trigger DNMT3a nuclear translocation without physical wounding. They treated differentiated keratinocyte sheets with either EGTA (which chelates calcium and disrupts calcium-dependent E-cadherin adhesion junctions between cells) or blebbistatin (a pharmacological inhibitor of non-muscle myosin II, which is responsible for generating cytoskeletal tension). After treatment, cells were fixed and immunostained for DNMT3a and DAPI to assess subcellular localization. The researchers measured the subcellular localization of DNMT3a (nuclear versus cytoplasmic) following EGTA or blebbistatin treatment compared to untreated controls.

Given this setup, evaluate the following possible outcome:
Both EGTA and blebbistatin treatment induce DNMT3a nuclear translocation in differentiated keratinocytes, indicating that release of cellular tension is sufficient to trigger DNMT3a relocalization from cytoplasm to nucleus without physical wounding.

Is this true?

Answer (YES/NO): YES